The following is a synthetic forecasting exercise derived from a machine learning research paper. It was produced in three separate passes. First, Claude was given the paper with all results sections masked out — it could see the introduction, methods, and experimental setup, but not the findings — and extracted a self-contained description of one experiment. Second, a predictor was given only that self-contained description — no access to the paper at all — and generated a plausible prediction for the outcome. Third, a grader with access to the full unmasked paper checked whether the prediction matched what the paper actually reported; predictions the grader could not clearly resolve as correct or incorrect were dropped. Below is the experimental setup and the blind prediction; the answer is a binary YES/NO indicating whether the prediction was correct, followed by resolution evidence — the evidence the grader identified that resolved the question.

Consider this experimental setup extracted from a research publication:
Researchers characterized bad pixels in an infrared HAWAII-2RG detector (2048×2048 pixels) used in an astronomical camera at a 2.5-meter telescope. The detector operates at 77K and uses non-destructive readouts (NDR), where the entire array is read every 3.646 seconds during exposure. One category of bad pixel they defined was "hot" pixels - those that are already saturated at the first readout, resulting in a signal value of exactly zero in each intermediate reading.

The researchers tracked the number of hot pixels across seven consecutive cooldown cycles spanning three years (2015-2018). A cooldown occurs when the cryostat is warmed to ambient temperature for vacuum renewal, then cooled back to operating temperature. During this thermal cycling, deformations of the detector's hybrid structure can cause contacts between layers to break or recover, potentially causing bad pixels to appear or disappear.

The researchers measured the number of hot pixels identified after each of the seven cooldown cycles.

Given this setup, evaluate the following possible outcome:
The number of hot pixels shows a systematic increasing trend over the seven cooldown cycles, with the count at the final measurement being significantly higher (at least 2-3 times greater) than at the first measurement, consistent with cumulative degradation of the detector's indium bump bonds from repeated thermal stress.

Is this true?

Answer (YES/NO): NO